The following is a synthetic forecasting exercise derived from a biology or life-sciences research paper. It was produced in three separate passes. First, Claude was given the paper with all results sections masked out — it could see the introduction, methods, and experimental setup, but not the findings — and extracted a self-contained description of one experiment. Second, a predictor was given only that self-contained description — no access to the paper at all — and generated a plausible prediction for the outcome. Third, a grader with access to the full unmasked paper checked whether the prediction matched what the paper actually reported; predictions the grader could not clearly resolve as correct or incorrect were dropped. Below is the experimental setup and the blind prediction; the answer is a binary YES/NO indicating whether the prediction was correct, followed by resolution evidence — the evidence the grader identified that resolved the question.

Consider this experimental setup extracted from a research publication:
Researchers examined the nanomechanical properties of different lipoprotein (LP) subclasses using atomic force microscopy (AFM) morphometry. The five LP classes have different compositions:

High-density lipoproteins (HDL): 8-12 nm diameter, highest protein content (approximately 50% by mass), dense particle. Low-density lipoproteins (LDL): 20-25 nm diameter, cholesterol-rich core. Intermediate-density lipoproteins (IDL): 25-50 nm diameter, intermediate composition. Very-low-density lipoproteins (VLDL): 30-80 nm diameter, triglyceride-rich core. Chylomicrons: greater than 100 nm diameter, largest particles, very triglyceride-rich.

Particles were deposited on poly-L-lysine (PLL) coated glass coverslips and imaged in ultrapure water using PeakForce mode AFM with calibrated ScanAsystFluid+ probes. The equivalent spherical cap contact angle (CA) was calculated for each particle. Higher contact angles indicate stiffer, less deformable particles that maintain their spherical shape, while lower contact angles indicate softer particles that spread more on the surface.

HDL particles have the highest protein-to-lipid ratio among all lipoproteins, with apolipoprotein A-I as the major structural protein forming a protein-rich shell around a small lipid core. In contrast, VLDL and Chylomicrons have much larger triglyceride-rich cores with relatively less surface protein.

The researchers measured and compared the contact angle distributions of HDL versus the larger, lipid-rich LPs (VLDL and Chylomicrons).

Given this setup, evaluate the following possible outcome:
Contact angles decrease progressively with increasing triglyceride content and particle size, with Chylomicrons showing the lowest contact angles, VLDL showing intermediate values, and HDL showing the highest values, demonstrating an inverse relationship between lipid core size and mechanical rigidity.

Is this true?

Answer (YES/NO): NO